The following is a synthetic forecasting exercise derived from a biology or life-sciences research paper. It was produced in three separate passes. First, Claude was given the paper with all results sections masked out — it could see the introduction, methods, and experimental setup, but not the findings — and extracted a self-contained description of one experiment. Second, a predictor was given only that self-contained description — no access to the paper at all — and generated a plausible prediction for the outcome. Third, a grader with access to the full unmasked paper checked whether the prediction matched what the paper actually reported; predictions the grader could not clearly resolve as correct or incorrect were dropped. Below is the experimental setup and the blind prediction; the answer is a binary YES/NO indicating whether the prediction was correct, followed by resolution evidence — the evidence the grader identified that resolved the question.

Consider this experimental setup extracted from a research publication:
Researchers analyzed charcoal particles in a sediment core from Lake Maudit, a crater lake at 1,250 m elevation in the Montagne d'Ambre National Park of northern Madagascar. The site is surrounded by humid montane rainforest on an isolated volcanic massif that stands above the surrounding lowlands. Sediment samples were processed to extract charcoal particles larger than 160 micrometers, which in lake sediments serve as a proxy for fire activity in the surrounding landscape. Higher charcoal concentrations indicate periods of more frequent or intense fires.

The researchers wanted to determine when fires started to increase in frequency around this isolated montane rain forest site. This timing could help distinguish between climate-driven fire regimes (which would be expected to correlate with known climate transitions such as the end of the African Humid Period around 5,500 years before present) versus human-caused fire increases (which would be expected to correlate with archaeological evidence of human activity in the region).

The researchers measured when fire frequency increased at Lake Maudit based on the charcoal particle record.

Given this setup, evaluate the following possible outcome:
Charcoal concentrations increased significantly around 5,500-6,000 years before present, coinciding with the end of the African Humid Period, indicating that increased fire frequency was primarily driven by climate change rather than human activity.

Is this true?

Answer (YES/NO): NO